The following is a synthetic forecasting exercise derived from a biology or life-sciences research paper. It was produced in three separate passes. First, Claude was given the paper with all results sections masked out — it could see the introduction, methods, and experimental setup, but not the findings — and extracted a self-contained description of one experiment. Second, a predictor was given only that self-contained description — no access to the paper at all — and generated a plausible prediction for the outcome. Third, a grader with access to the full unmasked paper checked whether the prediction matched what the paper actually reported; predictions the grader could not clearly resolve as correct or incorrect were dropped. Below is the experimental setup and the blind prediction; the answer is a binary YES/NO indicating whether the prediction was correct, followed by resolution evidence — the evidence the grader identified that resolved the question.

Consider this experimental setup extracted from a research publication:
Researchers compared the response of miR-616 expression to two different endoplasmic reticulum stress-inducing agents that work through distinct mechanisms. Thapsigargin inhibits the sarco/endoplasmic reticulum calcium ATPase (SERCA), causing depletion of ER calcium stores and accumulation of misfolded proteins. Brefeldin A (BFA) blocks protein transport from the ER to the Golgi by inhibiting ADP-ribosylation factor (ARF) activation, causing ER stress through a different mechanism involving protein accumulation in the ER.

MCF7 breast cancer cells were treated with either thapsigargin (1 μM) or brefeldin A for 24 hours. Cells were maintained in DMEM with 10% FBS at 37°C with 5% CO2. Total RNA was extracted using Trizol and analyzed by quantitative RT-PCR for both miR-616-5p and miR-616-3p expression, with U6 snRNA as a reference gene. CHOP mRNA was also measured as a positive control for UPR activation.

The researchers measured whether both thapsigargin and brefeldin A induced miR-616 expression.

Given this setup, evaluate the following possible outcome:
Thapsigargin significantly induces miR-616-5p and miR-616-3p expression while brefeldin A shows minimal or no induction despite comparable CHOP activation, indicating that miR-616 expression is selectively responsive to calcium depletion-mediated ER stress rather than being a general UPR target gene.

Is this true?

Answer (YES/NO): NO